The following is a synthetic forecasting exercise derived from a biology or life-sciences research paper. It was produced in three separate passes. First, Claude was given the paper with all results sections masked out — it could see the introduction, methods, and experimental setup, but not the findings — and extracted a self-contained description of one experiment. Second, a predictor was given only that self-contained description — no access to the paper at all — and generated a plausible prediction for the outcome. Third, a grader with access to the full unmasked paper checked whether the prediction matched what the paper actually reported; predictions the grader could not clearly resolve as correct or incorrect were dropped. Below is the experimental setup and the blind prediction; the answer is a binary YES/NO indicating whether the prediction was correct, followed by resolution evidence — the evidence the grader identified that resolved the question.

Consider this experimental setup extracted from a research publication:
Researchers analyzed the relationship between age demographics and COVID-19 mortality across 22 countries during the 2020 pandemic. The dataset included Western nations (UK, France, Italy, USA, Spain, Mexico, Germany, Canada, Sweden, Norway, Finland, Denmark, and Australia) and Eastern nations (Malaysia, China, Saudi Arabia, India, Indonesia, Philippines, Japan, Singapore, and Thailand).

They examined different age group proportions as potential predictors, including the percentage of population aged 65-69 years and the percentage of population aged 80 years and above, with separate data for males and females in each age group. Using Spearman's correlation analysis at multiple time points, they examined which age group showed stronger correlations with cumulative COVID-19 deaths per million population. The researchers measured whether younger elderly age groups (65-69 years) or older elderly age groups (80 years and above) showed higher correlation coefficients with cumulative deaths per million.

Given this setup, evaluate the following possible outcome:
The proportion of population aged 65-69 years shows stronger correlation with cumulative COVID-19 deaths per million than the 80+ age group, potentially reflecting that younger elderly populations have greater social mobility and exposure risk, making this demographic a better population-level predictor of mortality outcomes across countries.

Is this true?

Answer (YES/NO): NO